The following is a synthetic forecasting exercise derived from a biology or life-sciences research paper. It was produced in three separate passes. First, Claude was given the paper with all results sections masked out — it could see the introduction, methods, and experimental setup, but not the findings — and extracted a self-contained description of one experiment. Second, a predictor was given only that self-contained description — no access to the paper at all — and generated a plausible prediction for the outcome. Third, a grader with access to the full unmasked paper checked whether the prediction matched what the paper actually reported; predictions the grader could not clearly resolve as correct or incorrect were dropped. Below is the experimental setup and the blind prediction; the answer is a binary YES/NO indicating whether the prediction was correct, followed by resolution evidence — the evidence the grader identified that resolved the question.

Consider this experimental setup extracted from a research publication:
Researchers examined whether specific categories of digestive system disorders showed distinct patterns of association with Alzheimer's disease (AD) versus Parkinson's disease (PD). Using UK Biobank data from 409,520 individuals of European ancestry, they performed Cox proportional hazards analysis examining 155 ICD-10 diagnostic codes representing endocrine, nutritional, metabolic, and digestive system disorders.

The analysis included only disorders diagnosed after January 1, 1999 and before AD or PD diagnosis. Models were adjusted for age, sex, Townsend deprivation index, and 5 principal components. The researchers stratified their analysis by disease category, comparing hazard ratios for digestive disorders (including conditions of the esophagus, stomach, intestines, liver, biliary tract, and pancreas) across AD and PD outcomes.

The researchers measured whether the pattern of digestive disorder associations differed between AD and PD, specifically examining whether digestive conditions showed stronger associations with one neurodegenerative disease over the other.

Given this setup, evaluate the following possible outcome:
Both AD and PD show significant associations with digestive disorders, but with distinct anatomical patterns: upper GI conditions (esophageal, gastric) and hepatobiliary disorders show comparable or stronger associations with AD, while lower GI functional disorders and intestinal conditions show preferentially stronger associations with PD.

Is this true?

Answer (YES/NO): NO